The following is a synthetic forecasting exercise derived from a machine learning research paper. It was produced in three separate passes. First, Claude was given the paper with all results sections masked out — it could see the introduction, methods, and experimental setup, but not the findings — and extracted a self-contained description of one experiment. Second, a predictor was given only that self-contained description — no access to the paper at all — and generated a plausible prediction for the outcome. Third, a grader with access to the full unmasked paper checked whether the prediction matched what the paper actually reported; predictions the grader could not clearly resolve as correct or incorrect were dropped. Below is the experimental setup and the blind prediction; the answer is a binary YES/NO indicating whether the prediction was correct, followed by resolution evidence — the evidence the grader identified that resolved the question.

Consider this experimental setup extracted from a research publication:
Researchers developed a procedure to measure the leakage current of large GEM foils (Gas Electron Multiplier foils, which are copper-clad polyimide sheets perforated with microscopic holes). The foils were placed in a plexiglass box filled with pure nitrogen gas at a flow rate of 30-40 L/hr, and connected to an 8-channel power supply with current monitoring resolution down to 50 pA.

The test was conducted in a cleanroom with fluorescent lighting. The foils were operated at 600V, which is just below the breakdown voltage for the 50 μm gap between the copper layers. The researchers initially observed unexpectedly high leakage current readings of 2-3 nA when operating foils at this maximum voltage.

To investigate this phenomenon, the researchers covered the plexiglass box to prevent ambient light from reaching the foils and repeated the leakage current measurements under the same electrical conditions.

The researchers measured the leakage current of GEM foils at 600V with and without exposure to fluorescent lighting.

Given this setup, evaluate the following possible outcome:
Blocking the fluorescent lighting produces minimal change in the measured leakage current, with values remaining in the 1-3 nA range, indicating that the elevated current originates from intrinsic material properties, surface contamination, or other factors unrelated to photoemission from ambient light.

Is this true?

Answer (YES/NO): NO